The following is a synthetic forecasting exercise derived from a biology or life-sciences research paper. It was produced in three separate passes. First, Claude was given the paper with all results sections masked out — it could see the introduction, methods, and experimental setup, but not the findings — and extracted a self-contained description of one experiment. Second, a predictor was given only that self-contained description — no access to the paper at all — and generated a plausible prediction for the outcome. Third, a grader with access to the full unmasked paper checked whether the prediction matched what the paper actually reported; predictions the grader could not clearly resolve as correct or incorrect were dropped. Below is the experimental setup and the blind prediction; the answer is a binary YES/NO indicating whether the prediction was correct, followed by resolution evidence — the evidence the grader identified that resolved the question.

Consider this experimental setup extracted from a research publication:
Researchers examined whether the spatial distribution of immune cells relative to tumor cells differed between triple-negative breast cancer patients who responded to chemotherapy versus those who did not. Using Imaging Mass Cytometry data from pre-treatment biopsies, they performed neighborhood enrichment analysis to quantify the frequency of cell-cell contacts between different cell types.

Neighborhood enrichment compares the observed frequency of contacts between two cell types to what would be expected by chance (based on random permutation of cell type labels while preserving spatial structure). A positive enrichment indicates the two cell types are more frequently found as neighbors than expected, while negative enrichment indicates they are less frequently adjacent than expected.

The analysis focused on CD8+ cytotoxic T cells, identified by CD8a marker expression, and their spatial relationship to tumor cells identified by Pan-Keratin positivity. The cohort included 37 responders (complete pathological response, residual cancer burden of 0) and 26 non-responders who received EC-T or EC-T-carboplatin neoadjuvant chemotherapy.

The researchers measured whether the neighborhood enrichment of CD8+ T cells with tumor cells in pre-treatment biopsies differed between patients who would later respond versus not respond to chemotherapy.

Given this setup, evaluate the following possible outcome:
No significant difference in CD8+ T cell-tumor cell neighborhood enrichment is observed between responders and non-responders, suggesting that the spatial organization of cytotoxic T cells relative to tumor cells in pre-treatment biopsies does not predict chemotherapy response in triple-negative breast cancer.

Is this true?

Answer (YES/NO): NO